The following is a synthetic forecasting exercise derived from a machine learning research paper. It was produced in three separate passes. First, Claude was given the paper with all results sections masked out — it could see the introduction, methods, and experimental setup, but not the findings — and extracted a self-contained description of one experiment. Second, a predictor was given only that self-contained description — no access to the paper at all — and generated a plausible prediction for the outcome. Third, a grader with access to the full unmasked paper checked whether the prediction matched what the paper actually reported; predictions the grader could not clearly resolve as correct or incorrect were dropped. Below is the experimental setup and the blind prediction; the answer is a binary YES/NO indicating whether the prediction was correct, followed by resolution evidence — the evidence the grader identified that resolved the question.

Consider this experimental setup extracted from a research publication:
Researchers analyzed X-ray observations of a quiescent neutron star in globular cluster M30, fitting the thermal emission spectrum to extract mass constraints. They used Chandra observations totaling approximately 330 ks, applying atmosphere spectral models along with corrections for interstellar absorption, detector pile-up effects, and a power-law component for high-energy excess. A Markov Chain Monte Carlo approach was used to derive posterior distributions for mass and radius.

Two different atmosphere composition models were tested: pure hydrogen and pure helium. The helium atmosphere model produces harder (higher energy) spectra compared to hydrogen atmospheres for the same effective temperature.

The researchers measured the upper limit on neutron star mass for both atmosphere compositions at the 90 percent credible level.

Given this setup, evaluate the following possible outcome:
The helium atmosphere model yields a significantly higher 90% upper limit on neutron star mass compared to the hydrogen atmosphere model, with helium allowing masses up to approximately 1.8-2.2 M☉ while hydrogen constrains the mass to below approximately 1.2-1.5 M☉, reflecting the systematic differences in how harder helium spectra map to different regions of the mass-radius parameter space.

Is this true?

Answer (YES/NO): NO